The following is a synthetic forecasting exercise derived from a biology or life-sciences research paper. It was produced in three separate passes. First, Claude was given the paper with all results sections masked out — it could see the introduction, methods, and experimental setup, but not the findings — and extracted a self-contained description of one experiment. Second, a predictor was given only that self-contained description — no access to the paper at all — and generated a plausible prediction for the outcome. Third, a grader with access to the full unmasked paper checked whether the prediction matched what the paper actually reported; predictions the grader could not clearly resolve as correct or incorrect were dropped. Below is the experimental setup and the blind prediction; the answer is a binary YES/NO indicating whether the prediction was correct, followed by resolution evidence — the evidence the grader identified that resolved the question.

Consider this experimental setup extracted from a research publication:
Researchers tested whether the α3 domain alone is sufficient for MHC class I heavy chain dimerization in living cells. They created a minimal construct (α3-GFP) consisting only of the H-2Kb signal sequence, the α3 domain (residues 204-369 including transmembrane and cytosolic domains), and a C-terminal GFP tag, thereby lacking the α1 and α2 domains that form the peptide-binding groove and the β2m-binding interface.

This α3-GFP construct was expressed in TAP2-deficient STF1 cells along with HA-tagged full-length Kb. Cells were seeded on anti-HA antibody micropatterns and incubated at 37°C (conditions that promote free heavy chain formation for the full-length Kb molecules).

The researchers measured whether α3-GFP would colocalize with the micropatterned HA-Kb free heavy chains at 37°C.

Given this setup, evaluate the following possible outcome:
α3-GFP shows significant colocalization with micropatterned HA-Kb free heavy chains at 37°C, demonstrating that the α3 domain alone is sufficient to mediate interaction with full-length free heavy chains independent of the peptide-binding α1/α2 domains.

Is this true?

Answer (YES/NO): YES